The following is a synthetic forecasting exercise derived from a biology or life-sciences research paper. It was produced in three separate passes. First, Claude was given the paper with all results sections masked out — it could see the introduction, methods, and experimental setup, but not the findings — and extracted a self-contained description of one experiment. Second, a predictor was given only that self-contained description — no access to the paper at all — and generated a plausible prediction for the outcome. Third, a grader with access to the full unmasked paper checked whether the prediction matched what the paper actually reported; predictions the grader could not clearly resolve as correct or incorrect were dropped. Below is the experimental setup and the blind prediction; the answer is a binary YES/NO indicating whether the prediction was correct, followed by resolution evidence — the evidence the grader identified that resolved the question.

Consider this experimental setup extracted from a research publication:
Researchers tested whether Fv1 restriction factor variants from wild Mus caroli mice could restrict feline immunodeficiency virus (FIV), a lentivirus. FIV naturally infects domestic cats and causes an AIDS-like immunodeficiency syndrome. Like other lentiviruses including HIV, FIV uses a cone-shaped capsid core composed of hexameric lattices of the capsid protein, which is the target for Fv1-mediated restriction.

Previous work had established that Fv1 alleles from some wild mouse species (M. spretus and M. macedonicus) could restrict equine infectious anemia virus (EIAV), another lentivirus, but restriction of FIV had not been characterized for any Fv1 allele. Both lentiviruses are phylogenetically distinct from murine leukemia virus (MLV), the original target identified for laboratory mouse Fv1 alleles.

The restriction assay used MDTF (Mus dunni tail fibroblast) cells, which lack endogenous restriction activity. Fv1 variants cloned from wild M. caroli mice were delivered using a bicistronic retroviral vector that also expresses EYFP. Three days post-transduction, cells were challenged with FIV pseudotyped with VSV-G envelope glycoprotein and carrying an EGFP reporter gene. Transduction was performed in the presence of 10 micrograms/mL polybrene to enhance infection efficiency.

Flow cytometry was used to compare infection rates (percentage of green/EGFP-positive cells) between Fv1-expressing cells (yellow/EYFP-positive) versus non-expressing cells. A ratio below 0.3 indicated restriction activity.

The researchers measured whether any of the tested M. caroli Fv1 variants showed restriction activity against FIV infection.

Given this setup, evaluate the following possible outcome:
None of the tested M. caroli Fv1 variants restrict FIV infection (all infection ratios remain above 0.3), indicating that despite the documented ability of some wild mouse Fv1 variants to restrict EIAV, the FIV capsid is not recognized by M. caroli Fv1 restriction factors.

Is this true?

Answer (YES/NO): YES